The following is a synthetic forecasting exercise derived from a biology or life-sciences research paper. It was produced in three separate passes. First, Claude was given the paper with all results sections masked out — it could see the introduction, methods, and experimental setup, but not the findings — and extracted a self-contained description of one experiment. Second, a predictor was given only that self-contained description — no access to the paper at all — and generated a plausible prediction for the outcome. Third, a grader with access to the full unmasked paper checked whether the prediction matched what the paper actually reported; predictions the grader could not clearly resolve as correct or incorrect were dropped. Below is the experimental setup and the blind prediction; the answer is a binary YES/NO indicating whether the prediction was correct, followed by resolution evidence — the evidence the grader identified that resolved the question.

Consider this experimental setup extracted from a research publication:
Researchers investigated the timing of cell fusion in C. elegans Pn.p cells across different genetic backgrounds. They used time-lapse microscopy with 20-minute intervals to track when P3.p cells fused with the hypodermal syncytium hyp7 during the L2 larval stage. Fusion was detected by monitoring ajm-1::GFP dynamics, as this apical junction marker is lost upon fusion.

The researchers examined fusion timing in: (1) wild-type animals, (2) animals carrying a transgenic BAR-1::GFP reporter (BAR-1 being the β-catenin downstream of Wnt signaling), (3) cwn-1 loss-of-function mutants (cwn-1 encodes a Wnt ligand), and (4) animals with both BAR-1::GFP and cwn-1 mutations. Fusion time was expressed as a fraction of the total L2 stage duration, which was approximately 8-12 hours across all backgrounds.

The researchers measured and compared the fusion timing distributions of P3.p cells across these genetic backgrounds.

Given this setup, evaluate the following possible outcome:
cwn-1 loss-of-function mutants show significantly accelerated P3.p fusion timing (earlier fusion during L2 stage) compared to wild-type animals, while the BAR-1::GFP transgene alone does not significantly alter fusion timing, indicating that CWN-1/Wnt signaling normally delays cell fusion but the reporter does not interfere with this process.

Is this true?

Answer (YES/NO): NO